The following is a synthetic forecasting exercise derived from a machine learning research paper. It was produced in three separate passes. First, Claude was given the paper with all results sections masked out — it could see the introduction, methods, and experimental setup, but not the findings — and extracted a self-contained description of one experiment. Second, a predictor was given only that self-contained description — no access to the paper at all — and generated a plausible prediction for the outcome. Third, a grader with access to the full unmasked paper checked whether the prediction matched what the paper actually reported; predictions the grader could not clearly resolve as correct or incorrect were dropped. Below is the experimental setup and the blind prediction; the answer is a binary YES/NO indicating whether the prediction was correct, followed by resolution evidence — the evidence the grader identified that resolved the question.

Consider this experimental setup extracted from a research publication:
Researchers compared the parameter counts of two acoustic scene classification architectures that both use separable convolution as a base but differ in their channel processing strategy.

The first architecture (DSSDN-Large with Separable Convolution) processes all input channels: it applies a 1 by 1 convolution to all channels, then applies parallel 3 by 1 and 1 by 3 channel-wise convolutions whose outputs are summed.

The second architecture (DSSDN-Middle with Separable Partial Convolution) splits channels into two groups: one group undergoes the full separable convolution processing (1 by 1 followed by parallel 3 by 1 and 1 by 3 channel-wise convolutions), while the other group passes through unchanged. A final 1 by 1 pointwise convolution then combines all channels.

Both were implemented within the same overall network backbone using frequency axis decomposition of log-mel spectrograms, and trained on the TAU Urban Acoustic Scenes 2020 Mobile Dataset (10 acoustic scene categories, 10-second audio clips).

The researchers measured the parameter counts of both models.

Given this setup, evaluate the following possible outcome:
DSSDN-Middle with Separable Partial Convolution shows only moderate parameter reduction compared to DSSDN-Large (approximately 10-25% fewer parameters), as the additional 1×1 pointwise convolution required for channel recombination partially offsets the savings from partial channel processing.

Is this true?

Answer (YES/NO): NO